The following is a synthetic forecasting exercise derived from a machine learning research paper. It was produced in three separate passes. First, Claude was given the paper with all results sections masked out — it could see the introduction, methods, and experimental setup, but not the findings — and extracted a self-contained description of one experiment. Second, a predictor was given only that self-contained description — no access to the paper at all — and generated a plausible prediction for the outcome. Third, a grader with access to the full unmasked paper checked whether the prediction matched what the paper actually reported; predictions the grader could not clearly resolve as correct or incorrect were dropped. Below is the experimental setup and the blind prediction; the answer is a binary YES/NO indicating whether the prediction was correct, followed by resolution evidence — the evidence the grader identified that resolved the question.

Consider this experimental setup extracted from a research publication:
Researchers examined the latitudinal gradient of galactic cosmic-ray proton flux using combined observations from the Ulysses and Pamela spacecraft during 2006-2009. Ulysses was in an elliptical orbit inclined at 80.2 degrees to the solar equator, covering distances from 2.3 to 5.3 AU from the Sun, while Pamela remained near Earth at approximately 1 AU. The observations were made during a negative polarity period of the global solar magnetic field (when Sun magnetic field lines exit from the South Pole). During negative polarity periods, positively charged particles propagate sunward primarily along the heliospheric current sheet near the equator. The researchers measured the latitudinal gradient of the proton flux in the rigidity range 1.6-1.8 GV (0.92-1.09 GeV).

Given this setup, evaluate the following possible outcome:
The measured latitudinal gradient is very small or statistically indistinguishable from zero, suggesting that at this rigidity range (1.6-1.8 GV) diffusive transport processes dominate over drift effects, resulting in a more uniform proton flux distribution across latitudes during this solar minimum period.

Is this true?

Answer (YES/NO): NO